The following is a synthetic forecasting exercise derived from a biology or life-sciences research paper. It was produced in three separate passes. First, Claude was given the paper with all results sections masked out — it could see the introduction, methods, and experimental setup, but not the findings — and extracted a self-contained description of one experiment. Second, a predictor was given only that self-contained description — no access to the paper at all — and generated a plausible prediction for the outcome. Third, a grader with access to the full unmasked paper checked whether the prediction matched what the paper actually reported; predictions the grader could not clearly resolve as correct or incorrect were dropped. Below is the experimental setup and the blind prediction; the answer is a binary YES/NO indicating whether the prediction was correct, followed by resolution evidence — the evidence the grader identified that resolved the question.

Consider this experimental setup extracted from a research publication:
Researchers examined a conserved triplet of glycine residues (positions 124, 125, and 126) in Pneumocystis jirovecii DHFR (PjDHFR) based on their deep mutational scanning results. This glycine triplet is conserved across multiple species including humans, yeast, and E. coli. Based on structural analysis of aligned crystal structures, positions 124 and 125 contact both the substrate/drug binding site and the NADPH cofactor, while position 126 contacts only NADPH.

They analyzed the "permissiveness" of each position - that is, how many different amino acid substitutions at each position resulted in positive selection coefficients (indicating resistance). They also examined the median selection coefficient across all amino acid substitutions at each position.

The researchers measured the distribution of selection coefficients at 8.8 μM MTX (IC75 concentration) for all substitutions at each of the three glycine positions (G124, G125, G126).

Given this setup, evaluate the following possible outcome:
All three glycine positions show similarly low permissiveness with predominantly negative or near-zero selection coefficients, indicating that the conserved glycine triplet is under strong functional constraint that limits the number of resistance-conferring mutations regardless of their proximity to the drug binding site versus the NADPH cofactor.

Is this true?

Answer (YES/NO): NO